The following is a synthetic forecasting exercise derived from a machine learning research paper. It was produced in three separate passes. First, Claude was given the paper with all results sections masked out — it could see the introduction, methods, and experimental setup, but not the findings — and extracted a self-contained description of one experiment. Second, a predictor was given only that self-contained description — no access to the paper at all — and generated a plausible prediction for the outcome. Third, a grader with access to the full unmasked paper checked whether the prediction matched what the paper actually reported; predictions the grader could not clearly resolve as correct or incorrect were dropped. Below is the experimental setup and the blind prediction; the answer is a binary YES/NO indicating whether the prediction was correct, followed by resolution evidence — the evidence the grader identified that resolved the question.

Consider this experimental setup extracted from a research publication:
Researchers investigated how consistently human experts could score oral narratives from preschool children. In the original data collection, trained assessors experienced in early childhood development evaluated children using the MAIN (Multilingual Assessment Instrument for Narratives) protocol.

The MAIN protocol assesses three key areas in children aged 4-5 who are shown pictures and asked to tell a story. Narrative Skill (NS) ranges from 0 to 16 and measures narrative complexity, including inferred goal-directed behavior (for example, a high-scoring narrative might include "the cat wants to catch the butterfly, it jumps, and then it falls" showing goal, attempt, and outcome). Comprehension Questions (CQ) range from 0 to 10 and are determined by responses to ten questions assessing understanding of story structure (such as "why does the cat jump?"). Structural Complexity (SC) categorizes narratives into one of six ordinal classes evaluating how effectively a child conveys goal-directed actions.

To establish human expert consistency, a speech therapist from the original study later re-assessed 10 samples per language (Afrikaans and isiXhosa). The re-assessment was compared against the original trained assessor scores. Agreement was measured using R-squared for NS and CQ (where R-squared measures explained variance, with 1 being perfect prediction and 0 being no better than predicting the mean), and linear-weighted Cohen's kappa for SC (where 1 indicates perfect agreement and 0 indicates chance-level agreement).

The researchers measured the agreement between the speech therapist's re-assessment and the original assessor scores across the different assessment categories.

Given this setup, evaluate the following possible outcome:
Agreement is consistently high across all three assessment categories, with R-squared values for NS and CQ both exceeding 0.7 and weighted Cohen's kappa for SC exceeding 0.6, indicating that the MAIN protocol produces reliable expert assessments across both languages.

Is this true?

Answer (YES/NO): NO